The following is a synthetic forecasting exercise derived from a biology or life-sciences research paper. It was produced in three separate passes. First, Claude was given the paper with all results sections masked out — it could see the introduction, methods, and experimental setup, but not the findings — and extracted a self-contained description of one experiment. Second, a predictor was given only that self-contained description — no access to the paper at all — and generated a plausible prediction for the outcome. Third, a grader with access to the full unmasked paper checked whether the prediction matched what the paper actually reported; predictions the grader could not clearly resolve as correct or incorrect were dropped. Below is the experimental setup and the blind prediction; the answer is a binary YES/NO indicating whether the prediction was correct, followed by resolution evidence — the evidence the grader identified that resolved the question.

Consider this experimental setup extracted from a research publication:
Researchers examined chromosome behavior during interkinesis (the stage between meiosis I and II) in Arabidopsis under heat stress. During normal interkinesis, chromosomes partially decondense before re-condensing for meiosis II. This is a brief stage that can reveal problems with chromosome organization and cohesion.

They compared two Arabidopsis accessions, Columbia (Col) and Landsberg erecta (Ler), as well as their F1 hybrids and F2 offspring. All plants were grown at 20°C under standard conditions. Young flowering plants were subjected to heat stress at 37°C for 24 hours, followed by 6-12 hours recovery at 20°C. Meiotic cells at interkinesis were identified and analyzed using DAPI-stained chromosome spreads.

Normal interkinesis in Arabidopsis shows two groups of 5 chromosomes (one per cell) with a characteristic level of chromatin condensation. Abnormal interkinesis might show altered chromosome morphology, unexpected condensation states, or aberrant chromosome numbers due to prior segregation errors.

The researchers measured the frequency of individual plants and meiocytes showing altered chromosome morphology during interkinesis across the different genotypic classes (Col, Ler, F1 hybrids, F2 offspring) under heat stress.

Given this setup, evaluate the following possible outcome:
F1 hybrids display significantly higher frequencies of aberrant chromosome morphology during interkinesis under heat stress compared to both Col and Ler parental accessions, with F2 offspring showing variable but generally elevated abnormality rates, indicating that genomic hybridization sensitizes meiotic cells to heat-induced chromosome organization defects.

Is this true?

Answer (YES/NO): NO